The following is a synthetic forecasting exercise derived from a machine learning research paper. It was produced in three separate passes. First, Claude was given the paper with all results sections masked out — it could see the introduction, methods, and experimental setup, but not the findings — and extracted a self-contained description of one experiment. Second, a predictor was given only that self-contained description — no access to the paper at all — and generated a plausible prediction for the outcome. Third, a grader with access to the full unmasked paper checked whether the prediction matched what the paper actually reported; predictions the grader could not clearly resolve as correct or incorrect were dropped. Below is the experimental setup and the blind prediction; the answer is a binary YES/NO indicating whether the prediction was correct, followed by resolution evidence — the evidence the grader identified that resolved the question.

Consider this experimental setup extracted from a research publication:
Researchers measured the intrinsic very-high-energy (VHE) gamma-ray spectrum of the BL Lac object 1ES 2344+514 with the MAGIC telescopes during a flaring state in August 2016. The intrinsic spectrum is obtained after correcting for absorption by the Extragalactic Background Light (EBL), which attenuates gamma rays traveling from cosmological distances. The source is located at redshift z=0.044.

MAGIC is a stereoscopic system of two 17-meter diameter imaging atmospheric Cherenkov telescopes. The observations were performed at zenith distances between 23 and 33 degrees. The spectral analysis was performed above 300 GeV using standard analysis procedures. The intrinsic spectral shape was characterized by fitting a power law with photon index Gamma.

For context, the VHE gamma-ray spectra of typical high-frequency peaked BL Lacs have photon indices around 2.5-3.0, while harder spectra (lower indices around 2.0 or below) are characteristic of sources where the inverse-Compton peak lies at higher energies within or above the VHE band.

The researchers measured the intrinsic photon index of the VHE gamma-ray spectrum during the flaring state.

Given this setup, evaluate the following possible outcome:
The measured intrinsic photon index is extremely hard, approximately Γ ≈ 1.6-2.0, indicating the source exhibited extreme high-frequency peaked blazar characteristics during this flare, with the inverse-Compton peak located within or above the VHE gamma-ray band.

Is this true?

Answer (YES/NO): NO